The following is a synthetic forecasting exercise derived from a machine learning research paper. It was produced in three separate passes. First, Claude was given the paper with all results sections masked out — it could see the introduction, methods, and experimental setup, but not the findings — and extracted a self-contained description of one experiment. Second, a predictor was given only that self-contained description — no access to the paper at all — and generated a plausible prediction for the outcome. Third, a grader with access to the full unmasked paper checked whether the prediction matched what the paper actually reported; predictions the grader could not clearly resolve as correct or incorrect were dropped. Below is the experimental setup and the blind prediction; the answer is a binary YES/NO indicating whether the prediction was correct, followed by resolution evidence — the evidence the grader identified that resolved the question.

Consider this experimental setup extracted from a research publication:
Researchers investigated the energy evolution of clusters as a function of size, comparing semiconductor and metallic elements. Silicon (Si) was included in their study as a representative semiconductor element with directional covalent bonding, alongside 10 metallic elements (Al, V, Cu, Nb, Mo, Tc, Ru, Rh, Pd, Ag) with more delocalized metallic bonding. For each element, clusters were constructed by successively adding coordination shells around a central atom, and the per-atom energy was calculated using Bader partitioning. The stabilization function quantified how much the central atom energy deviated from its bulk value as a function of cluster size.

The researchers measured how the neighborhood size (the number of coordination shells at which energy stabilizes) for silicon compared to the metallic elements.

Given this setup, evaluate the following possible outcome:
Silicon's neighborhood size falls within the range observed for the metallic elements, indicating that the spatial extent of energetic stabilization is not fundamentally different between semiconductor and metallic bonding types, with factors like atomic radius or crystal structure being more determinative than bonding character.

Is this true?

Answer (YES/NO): YES